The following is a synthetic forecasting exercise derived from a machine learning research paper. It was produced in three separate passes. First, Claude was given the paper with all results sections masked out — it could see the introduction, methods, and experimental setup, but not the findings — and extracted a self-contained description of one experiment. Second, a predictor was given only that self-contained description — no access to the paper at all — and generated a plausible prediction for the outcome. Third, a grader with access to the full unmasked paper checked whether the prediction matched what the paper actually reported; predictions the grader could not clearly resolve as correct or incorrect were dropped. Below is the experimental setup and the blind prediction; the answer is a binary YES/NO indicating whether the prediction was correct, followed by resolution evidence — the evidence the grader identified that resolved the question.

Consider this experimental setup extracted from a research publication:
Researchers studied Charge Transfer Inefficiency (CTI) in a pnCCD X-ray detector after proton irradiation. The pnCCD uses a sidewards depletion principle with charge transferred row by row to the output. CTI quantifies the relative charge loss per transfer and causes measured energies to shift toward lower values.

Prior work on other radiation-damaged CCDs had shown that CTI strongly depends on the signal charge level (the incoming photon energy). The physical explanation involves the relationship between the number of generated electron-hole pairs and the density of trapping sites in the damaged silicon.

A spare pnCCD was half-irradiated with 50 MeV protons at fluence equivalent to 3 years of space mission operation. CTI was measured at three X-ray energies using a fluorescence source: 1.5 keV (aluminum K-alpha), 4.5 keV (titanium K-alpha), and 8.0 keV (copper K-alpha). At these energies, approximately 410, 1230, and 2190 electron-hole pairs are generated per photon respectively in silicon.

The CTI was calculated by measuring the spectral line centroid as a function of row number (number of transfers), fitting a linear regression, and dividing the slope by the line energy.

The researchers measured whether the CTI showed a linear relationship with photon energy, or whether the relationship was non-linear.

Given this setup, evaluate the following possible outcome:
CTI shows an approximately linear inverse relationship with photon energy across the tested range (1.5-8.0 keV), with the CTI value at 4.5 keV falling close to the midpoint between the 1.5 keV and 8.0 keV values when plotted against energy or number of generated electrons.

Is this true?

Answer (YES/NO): NO